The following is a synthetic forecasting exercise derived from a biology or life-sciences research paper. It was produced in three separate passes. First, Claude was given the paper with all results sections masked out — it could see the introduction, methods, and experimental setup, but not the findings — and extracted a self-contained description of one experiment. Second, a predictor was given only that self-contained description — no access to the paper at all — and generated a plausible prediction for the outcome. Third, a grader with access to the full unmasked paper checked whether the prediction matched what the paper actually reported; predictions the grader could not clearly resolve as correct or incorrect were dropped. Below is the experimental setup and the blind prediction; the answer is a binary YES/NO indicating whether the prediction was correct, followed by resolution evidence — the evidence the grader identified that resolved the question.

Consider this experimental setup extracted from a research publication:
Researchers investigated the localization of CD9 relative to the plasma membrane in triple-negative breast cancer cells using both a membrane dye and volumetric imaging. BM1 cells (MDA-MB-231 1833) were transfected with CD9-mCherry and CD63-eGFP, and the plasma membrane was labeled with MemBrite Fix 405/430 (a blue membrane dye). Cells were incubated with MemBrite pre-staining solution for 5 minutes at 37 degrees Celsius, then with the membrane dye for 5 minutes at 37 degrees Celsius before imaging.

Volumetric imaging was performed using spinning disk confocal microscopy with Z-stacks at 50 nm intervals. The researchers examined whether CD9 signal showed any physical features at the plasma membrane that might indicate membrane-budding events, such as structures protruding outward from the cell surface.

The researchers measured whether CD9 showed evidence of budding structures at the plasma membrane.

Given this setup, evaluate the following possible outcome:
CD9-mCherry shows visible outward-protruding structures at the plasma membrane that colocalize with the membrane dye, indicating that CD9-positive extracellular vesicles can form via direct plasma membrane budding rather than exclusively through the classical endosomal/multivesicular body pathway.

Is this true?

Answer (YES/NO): YES